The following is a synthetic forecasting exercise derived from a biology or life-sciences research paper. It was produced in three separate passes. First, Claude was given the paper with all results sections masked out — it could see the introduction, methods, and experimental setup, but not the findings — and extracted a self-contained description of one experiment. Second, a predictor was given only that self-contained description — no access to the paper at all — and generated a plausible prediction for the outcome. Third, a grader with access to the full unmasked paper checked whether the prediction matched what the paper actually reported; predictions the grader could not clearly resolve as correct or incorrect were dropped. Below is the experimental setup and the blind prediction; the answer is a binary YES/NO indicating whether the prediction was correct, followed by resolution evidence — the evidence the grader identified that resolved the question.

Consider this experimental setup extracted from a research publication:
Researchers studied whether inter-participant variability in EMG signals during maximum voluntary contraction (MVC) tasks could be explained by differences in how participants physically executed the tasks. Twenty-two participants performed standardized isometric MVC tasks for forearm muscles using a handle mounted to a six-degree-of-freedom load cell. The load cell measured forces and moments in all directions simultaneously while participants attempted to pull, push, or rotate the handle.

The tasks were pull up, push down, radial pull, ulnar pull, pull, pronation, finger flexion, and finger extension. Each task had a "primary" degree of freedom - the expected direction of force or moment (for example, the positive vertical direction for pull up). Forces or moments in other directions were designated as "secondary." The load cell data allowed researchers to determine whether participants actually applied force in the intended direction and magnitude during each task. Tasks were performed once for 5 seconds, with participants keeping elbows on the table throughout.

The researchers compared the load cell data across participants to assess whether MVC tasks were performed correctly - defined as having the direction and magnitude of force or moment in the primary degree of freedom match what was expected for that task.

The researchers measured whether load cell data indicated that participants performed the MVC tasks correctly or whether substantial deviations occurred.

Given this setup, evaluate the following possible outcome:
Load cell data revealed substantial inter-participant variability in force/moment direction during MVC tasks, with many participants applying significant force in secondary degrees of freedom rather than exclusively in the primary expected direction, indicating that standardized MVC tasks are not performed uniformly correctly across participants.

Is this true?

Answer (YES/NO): NO